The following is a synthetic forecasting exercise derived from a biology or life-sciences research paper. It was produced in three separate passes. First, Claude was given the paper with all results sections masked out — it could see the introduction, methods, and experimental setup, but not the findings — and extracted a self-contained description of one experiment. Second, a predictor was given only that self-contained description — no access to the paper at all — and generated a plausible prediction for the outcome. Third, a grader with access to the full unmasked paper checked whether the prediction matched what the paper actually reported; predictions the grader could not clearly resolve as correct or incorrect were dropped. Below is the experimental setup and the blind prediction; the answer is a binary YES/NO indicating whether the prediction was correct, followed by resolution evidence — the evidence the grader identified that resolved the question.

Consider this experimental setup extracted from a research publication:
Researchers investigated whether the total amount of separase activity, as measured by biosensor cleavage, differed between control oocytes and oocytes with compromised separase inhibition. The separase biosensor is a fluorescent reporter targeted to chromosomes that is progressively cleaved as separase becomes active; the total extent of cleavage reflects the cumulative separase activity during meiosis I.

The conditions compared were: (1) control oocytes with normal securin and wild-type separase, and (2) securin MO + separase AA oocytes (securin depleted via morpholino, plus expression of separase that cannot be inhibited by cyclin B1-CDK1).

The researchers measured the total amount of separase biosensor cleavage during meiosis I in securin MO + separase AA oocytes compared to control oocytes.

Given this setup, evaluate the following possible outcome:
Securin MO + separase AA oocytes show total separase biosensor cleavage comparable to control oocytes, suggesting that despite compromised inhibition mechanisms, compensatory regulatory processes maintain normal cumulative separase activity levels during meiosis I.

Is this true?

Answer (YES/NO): NO